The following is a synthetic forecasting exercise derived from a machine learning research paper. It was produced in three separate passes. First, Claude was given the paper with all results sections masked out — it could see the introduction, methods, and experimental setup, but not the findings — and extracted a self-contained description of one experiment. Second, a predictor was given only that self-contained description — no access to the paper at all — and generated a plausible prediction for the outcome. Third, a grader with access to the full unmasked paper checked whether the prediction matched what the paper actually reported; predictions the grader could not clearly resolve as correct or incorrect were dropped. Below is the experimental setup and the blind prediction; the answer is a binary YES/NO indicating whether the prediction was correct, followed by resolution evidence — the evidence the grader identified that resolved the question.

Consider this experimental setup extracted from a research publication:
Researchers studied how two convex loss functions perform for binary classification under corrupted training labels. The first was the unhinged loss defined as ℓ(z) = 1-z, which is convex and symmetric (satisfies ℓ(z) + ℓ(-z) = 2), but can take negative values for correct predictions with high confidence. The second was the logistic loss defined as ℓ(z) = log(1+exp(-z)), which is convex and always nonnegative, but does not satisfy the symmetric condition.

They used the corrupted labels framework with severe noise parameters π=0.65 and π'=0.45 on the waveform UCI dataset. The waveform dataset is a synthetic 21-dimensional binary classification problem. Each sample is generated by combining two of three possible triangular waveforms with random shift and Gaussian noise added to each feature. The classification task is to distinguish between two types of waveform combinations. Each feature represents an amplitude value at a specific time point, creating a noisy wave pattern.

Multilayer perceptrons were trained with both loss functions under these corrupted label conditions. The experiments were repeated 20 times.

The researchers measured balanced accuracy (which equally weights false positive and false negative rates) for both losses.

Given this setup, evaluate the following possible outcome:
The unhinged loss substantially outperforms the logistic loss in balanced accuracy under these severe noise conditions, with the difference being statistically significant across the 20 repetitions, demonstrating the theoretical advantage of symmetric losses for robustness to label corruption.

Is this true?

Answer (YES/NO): YES